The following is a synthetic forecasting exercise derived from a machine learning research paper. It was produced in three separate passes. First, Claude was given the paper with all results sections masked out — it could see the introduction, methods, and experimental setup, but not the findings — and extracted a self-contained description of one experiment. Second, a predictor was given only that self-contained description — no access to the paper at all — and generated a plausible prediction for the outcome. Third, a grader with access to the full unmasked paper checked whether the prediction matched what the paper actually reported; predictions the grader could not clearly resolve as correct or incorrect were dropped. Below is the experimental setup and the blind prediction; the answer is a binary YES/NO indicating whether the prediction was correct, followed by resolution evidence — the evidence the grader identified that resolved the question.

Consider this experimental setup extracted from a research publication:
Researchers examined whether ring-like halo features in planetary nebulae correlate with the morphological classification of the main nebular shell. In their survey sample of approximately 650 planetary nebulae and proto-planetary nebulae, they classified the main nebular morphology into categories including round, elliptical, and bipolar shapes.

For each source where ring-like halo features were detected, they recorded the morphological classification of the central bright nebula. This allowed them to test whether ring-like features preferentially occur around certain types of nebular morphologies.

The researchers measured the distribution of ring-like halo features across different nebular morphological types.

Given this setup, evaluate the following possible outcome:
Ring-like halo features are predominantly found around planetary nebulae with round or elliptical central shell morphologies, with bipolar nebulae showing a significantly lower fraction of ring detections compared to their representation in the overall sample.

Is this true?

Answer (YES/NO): NO